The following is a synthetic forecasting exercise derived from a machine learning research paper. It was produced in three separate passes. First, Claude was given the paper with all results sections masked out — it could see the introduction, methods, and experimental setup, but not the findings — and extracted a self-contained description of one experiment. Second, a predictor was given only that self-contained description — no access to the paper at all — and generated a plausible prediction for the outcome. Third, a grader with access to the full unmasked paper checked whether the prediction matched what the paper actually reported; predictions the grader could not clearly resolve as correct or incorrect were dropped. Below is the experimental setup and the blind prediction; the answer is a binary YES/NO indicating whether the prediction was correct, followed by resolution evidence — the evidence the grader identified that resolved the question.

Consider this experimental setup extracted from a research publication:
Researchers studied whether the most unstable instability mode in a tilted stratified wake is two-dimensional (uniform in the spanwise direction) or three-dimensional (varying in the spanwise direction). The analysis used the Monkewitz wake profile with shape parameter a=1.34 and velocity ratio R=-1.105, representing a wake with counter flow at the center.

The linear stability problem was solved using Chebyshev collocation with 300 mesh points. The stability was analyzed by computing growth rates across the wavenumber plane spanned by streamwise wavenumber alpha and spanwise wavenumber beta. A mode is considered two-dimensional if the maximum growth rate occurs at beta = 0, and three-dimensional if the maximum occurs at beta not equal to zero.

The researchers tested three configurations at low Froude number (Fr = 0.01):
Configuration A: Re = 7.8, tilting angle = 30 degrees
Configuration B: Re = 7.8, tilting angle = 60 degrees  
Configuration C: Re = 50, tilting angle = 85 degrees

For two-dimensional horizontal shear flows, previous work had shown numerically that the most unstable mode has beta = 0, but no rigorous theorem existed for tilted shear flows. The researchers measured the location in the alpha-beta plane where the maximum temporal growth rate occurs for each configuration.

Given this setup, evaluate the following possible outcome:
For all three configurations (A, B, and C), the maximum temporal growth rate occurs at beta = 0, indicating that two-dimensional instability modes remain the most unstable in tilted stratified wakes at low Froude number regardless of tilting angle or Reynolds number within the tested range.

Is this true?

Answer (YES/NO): YES